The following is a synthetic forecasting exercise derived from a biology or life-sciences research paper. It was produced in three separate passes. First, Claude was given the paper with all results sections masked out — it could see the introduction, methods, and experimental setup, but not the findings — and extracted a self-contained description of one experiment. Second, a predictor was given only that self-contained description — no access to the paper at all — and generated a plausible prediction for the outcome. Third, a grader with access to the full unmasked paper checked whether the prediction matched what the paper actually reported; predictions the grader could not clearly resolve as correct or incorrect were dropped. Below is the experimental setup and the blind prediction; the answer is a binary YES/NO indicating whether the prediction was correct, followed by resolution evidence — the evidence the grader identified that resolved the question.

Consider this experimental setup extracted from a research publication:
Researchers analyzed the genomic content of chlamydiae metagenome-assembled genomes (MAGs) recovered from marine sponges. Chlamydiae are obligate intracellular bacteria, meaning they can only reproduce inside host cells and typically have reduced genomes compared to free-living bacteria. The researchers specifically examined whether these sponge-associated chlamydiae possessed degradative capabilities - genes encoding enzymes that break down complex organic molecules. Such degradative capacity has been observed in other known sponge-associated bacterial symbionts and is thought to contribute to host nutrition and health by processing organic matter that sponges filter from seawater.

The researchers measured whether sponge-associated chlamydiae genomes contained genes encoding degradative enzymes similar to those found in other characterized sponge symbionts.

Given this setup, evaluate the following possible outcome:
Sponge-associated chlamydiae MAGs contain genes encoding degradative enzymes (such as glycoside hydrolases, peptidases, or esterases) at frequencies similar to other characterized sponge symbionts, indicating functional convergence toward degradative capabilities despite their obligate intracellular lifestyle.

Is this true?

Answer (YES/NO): NO